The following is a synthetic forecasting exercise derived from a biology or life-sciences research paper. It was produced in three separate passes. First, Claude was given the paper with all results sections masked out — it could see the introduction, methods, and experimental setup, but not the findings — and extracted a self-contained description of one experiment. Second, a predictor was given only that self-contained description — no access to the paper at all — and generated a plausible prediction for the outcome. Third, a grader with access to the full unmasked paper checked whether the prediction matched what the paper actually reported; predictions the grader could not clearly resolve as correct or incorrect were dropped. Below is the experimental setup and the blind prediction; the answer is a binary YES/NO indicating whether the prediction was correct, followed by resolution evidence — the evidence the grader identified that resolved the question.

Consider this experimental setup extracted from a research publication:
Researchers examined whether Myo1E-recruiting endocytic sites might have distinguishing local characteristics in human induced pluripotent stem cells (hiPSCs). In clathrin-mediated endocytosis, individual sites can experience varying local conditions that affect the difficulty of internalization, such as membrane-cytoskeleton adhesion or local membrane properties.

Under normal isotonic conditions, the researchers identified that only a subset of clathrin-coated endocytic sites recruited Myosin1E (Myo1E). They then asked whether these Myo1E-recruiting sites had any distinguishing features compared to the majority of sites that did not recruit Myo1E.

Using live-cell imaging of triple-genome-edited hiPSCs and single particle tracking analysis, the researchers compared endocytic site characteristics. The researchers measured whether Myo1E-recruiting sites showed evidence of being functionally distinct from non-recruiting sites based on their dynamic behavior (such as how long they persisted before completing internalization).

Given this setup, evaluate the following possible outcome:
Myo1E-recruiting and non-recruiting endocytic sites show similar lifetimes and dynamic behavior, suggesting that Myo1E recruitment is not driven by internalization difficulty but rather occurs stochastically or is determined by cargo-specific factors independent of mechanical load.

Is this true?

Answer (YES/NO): NO